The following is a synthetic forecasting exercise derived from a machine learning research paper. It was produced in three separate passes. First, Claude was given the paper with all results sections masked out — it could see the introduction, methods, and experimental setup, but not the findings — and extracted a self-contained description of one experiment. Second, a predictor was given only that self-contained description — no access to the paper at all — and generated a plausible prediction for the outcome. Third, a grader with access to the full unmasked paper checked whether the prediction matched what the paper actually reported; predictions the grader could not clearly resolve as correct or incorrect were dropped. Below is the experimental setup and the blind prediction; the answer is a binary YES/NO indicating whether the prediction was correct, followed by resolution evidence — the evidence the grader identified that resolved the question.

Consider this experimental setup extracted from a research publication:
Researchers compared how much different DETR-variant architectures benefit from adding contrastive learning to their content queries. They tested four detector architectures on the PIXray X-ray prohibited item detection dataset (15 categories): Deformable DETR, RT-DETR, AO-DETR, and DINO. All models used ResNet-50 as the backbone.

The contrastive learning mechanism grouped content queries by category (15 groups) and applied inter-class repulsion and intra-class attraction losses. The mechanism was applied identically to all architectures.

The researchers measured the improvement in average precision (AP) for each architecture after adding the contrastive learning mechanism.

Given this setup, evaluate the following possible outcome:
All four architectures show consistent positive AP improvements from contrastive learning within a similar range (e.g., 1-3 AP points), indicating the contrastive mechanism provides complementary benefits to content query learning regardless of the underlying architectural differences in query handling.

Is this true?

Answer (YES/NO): NO